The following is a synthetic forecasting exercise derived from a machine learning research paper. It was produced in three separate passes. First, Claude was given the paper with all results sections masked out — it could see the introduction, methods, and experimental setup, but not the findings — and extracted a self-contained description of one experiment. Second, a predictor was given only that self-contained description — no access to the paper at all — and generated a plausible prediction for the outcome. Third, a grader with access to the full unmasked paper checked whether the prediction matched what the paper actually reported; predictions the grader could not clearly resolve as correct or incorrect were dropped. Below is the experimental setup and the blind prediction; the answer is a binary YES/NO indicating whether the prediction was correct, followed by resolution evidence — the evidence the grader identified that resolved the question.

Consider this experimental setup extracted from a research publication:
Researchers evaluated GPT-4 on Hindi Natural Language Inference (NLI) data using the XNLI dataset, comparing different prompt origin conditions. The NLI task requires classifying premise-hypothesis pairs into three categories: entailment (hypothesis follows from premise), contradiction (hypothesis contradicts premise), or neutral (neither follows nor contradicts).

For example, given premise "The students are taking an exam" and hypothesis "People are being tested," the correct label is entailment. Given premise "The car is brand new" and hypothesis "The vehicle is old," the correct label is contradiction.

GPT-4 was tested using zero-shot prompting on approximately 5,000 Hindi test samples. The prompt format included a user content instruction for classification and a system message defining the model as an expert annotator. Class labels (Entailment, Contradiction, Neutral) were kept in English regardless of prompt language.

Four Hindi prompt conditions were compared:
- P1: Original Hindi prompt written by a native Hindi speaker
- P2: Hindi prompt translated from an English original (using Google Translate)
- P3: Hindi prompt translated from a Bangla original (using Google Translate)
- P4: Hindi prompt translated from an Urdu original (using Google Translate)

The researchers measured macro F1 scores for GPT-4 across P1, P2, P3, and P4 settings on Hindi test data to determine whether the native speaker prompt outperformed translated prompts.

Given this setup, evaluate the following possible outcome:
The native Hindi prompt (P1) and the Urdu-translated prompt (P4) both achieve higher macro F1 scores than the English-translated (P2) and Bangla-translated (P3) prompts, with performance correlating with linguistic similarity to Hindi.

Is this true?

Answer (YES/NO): NO